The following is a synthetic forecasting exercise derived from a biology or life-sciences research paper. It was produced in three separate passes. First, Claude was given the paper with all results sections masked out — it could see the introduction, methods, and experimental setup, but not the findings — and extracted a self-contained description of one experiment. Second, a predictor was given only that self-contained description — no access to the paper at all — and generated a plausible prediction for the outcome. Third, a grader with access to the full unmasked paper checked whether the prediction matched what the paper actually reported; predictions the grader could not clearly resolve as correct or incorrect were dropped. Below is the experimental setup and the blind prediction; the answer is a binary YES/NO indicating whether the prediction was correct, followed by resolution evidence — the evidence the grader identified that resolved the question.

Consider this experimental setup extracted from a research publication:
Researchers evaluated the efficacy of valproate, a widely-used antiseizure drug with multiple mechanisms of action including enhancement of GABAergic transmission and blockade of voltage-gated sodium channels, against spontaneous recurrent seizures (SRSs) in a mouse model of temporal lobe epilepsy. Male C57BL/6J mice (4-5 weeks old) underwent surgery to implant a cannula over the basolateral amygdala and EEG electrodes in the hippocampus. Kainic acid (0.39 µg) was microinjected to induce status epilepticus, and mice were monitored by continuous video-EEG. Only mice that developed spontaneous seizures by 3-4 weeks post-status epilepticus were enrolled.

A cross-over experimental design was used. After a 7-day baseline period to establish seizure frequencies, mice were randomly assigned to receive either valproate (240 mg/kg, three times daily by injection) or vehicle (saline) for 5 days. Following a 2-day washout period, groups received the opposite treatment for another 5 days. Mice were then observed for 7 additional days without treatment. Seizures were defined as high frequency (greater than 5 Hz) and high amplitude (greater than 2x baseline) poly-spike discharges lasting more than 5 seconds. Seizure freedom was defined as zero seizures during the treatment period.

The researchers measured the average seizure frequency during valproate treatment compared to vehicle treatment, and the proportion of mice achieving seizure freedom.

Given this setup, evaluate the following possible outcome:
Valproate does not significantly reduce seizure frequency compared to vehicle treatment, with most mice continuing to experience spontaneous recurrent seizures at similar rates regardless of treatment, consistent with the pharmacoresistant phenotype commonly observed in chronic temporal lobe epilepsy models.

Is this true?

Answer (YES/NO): NO